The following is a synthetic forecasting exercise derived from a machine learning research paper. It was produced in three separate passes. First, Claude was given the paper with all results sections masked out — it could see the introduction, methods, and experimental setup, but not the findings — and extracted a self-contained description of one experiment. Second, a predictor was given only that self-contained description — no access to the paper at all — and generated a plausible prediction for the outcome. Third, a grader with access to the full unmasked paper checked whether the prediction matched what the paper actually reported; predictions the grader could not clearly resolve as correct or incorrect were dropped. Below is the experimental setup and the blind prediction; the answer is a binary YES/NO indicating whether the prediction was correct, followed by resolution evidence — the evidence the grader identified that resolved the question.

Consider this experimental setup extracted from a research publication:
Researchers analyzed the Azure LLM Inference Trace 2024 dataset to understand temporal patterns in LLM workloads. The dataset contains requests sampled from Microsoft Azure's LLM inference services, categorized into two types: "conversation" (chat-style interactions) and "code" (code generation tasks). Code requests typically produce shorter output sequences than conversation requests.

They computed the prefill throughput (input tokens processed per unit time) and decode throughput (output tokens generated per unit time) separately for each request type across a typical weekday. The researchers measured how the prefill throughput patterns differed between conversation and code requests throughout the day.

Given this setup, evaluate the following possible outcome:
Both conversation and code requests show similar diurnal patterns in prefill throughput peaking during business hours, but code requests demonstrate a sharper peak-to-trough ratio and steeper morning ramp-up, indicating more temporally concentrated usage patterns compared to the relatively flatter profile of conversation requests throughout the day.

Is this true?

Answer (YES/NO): NO